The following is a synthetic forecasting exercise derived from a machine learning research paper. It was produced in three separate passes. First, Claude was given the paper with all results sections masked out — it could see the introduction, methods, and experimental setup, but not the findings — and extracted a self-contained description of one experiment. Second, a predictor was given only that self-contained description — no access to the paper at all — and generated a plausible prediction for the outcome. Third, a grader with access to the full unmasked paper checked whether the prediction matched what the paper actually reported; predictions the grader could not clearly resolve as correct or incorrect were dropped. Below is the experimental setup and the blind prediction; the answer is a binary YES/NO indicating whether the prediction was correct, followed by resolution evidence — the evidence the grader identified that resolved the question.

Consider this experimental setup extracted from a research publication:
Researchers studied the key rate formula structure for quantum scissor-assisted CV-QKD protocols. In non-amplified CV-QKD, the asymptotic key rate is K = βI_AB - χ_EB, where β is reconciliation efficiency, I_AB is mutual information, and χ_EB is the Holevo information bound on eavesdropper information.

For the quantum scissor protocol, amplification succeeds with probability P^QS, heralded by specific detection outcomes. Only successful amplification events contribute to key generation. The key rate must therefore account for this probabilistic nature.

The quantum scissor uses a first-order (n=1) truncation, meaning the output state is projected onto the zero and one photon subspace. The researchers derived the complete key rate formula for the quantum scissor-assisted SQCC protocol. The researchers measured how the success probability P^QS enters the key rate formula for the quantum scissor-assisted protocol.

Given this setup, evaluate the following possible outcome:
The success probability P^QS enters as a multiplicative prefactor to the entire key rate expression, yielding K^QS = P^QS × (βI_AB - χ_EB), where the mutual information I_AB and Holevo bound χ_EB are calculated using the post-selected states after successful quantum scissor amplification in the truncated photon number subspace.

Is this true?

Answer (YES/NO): NO